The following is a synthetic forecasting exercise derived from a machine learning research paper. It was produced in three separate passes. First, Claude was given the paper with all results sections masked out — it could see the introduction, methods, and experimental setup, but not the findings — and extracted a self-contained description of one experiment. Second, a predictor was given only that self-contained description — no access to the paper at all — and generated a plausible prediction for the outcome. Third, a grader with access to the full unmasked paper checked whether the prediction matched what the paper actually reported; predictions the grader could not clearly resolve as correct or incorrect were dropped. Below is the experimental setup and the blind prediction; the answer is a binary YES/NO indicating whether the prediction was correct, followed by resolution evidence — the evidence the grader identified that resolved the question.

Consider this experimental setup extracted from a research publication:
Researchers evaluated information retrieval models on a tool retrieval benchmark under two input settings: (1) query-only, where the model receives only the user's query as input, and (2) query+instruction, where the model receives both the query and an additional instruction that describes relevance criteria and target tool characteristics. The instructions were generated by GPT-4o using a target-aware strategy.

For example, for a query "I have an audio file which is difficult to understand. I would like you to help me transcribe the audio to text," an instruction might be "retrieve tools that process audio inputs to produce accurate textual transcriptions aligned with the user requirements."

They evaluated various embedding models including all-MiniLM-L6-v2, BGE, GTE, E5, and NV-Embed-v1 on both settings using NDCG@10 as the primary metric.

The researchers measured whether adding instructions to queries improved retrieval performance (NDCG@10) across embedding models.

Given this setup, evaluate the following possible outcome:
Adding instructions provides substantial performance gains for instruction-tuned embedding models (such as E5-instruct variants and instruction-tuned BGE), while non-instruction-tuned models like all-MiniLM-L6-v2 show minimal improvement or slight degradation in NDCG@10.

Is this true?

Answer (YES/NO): YES